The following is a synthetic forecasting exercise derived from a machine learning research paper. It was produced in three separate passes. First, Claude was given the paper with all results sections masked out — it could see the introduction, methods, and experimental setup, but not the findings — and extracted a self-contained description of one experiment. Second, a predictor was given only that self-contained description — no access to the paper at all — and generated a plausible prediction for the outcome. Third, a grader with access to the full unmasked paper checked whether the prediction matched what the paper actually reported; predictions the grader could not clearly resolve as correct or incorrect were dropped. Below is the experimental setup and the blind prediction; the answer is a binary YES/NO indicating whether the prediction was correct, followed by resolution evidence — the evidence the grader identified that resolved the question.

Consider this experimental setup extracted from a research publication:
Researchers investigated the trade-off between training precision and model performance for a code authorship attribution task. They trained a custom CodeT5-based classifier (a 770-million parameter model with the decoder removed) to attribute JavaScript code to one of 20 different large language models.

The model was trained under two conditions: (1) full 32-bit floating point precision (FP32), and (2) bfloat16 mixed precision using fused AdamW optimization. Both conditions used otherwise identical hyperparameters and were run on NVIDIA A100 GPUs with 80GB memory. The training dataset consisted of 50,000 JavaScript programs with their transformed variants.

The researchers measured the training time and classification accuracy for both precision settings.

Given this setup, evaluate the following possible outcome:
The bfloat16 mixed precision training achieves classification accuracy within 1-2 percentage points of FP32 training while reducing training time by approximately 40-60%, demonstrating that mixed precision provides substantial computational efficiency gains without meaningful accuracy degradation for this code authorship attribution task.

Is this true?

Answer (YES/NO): NO